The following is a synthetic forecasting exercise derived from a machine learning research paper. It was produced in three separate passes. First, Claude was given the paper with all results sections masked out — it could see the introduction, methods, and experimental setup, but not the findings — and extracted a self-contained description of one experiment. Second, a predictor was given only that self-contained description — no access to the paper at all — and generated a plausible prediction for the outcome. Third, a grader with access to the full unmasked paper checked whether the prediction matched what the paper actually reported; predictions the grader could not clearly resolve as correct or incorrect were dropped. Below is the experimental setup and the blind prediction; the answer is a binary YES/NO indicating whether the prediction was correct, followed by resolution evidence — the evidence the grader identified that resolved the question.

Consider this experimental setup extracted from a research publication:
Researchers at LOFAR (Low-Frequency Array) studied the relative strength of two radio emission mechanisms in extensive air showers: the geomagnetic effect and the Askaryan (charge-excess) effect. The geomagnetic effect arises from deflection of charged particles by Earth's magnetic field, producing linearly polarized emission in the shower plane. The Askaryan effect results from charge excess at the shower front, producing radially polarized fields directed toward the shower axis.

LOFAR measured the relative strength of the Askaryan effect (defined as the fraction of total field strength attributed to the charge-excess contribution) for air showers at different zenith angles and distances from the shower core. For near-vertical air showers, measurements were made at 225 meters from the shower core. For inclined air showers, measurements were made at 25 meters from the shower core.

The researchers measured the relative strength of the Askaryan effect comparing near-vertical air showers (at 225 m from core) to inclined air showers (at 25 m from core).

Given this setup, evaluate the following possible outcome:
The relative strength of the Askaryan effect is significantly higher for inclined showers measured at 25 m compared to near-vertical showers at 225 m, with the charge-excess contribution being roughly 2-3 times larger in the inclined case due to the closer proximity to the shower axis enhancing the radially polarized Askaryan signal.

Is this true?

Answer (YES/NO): NO